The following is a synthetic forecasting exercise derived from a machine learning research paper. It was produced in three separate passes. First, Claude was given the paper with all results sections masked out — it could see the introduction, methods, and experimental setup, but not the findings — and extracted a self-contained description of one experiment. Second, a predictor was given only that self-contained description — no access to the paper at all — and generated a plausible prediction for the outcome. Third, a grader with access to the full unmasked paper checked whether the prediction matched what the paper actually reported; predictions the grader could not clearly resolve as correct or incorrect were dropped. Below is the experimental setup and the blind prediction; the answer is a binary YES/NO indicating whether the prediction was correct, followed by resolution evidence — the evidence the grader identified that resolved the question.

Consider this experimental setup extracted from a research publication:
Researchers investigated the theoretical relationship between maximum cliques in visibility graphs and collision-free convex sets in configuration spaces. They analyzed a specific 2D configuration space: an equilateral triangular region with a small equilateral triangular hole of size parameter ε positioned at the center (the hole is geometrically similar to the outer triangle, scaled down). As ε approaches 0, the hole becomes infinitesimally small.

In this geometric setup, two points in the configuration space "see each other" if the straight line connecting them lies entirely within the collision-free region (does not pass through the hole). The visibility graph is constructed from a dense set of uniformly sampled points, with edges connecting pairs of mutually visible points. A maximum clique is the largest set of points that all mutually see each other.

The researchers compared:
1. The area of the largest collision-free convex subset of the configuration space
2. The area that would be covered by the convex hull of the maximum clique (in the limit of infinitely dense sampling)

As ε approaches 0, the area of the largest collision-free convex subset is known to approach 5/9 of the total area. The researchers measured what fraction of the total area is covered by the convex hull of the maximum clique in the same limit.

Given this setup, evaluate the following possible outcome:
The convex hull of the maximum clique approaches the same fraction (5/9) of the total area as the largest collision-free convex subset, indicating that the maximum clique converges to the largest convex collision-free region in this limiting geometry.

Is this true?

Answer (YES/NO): NO